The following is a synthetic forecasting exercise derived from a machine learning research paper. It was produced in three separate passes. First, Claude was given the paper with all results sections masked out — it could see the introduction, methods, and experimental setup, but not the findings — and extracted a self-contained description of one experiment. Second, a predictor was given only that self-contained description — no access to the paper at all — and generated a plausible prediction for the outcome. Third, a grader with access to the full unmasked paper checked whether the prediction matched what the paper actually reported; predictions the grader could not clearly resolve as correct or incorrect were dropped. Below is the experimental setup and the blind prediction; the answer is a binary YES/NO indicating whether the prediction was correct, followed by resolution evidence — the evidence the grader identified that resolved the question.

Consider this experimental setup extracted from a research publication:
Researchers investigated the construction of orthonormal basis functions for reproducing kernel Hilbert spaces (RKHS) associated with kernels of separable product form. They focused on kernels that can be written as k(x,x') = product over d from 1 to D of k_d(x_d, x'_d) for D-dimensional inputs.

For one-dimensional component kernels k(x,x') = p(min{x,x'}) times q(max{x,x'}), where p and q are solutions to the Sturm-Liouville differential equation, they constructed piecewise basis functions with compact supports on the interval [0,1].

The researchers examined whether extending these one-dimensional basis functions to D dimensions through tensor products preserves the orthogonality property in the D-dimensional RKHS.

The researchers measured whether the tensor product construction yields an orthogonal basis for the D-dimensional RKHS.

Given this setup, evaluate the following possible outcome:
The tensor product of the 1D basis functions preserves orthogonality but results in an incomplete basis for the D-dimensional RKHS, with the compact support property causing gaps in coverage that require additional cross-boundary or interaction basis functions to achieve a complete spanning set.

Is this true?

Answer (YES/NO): NO